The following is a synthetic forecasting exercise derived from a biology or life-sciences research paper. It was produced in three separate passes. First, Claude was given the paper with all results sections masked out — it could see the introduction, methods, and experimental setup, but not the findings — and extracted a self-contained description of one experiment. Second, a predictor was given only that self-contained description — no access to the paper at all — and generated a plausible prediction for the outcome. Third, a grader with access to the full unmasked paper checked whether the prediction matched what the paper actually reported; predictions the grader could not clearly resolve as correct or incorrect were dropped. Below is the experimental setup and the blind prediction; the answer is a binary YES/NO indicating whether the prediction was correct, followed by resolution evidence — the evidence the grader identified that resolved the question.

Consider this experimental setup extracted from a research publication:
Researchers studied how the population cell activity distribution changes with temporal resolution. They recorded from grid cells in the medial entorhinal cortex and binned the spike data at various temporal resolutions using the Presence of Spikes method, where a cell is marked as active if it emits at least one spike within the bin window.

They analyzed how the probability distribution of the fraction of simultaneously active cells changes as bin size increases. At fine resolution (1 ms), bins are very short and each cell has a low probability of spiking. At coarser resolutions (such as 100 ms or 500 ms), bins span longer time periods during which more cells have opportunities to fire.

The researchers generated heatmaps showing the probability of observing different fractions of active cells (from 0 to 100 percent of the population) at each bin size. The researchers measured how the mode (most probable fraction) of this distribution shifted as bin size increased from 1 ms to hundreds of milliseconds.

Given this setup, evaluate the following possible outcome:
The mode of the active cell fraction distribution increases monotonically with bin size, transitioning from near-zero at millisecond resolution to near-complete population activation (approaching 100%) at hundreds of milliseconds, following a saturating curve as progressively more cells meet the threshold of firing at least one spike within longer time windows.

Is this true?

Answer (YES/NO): NO